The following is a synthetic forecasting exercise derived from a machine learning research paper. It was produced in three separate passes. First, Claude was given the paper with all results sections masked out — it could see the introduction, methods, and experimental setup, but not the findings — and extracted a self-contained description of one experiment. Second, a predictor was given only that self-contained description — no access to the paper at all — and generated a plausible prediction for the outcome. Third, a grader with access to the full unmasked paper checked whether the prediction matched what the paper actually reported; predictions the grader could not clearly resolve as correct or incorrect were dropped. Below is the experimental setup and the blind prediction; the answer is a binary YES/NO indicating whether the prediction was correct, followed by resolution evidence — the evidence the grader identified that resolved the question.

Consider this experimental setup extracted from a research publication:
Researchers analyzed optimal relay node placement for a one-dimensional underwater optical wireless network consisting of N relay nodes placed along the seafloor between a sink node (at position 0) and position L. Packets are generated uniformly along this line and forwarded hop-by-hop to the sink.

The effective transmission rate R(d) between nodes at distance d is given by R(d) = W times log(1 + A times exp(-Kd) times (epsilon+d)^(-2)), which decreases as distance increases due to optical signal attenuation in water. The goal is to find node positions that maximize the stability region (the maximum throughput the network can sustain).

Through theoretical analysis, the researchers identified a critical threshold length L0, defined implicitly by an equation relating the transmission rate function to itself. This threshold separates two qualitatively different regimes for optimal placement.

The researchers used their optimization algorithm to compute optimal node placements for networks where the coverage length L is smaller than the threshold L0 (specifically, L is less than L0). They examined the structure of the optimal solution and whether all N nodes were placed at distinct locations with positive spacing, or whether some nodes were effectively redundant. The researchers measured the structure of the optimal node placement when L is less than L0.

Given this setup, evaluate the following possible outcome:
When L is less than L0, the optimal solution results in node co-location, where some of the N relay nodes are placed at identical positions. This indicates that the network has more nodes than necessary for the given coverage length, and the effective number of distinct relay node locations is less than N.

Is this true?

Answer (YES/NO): YES